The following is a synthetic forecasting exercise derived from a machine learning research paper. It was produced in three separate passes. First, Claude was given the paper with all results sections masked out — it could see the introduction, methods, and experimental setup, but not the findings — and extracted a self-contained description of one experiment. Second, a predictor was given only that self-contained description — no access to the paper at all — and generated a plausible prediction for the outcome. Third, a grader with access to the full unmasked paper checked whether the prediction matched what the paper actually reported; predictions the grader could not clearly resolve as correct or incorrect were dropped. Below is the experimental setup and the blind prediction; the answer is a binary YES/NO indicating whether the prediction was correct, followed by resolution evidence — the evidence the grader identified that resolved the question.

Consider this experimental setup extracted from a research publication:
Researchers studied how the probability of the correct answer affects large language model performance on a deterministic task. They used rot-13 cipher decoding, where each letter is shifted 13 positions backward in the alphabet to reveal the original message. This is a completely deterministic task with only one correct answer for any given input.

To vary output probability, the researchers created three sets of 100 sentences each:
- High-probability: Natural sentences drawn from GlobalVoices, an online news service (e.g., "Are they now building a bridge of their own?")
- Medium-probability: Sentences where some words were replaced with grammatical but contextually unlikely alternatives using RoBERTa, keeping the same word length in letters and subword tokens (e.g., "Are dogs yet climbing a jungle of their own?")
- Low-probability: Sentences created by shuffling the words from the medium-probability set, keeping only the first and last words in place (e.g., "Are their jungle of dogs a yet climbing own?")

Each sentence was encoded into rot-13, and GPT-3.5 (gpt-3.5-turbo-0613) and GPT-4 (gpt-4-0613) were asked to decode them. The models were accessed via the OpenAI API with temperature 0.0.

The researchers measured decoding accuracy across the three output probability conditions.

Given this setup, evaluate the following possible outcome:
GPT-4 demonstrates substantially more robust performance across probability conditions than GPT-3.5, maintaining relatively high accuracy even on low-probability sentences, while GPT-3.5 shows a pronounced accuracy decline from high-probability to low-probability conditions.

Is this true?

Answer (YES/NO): NO